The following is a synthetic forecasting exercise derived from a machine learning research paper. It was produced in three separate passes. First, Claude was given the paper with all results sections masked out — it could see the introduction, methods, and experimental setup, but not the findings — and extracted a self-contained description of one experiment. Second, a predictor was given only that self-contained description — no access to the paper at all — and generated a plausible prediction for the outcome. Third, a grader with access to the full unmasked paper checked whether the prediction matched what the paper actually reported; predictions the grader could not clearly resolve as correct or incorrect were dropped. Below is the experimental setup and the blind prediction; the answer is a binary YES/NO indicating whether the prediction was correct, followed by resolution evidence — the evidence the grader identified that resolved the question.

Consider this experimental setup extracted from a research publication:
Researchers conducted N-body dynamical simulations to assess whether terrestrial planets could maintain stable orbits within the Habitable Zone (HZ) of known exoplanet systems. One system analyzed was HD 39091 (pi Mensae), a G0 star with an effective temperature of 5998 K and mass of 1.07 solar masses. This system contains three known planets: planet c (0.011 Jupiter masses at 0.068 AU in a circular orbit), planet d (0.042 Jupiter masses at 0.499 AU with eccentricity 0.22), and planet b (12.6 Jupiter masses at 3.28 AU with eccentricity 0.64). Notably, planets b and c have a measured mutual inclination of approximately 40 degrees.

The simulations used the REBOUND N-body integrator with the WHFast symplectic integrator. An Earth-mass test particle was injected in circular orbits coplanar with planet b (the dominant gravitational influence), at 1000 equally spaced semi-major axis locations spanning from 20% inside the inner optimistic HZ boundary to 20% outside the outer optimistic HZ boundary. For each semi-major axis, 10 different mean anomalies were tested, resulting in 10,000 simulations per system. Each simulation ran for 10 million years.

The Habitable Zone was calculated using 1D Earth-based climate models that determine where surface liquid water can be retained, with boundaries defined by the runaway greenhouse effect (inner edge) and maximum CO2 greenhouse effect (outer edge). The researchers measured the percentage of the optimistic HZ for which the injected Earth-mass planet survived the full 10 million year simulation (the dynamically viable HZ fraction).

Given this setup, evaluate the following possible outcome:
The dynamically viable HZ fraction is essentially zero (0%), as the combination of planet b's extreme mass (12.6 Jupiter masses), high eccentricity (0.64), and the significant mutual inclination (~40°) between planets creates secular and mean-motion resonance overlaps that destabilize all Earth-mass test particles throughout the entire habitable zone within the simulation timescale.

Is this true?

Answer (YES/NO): YES